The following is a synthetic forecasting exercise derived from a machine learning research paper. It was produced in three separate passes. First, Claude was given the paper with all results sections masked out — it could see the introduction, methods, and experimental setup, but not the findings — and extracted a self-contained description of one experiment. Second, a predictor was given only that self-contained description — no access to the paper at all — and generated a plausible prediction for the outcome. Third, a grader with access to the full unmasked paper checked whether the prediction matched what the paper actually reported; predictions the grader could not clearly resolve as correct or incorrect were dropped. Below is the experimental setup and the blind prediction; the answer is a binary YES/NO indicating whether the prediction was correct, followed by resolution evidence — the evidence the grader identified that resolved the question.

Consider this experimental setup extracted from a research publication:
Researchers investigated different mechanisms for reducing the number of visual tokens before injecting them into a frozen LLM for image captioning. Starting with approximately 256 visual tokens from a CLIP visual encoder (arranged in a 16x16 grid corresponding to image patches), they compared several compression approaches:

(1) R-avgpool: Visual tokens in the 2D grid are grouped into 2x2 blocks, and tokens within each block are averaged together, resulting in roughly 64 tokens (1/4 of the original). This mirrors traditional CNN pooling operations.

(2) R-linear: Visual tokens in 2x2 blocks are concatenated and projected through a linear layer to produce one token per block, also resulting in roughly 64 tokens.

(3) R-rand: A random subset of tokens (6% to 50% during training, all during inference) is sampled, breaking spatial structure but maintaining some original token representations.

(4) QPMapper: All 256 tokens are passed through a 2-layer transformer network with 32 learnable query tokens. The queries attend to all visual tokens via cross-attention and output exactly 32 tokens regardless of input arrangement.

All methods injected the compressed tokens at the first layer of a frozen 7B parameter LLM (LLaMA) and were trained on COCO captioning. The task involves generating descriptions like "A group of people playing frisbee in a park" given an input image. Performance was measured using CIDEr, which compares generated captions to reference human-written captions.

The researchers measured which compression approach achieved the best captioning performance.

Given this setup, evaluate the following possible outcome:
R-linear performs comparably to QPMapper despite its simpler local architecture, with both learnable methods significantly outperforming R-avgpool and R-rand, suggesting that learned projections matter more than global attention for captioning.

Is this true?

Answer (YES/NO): NO